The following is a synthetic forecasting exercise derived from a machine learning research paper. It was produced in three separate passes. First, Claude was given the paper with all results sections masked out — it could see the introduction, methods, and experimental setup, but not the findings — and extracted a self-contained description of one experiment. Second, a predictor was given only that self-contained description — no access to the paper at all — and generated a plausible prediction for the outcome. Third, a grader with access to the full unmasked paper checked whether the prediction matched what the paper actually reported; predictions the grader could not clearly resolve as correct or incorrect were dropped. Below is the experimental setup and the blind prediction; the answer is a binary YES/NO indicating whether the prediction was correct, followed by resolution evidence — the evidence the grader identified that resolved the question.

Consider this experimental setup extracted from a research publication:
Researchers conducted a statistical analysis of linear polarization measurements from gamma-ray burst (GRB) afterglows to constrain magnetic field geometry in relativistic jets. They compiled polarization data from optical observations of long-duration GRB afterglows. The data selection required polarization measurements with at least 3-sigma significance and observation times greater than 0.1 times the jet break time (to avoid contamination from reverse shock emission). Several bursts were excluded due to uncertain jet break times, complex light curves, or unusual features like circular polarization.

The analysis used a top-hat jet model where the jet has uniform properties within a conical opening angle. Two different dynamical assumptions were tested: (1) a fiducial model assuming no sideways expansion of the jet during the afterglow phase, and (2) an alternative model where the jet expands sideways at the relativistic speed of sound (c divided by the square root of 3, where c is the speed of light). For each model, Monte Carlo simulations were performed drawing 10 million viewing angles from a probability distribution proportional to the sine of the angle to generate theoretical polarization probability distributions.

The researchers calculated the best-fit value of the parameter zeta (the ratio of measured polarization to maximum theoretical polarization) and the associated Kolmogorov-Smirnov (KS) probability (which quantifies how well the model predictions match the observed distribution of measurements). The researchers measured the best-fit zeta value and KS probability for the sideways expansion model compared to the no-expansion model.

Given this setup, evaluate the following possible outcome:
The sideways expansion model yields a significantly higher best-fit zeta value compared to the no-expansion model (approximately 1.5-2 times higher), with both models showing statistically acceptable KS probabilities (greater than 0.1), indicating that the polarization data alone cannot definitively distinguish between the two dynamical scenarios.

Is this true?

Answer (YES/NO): NO